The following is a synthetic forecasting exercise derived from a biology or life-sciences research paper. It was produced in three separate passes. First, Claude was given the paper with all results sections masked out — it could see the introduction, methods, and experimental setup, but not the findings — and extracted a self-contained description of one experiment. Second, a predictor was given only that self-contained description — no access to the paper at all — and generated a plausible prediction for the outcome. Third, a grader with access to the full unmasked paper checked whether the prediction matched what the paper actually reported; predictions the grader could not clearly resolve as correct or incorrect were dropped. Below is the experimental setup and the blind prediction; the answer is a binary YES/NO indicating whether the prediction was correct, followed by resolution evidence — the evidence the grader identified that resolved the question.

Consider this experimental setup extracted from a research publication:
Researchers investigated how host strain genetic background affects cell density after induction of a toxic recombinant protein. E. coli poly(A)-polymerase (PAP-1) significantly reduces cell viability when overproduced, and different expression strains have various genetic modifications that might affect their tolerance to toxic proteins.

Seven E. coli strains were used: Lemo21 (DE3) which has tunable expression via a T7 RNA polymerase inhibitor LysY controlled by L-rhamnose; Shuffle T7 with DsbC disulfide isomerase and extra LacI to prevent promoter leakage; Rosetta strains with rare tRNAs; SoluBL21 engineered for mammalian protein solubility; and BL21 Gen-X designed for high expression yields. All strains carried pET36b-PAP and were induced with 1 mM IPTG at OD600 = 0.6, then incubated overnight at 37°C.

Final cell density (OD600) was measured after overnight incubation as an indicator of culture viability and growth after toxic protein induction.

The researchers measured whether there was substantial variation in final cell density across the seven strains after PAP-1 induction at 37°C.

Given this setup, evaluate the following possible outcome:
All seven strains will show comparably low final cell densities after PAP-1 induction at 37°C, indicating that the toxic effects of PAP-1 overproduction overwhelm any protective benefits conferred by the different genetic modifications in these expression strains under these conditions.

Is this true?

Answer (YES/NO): NO